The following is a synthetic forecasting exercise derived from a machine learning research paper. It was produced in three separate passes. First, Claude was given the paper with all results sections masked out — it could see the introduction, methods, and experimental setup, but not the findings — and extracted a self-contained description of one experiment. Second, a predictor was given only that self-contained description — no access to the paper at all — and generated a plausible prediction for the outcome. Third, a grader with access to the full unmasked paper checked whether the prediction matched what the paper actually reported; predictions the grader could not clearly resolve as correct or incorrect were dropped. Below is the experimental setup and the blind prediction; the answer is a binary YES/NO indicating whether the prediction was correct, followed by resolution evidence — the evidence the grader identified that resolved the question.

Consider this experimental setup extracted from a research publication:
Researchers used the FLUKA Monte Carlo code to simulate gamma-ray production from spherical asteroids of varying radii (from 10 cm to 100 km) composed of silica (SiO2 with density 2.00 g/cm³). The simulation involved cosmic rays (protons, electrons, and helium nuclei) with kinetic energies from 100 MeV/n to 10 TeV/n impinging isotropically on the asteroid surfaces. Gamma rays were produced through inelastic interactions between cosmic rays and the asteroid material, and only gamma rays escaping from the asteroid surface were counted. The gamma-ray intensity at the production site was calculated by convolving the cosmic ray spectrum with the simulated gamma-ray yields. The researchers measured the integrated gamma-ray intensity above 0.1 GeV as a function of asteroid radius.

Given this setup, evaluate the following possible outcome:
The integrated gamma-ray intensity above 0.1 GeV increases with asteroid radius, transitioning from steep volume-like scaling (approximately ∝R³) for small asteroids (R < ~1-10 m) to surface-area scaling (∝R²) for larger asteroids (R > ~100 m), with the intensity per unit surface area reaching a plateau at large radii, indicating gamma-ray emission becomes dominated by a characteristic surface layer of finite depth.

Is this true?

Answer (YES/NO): NO